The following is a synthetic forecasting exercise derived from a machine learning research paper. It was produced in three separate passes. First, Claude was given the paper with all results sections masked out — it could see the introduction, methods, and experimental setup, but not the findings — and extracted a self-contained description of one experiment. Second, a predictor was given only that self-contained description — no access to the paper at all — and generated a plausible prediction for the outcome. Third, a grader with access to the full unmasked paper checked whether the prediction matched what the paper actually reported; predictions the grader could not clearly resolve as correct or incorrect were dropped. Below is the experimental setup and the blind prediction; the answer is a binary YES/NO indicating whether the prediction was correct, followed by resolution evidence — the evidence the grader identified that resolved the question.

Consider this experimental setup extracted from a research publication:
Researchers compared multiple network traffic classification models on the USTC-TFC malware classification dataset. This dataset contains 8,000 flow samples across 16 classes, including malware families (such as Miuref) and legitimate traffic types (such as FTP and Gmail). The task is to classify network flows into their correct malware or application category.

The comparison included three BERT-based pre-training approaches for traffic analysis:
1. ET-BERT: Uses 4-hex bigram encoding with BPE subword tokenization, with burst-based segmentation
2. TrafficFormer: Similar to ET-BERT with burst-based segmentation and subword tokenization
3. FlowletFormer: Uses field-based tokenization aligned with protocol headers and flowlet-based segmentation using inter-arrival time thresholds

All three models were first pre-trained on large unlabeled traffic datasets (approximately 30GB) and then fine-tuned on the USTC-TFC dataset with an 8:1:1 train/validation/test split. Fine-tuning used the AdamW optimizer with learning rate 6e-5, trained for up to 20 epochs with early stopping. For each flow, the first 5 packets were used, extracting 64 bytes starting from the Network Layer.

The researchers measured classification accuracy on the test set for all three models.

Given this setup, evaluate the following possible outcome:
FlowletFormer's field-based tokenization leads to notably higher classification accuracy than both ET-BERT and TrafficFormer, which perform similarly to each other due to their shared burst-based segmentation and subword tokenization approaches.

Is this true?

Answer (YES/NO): NO